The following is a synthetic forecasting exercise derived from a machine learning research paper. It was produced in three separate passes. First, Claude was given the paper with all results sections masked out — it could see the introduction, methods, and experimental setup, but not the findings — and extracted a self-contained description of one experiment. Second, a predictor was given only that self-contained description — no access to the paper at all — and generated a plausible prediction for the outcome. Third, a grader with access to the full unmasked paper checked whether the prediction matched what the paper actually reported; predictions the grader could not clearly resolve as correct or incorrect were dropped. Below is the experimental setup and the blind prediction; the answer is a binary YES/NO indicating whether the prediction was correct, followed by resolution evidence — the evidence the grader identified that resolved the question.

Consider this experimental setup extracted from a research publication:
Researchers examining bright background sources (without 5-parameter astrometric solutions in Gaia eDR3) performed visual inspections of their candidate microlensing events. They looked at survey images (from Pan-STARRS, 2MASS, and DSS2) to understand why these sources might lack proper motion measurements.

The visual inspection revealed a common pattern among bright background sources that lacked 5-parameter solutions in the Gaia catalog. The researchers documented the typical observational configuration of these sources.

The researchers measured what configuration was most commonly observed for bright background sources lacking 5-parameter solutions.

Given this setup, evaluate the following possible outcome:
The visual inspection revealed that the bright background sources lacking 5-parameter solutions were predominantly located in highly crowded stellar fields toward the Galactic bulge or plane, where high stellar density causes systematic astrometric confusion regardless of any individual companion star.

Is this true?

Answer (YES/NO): NO